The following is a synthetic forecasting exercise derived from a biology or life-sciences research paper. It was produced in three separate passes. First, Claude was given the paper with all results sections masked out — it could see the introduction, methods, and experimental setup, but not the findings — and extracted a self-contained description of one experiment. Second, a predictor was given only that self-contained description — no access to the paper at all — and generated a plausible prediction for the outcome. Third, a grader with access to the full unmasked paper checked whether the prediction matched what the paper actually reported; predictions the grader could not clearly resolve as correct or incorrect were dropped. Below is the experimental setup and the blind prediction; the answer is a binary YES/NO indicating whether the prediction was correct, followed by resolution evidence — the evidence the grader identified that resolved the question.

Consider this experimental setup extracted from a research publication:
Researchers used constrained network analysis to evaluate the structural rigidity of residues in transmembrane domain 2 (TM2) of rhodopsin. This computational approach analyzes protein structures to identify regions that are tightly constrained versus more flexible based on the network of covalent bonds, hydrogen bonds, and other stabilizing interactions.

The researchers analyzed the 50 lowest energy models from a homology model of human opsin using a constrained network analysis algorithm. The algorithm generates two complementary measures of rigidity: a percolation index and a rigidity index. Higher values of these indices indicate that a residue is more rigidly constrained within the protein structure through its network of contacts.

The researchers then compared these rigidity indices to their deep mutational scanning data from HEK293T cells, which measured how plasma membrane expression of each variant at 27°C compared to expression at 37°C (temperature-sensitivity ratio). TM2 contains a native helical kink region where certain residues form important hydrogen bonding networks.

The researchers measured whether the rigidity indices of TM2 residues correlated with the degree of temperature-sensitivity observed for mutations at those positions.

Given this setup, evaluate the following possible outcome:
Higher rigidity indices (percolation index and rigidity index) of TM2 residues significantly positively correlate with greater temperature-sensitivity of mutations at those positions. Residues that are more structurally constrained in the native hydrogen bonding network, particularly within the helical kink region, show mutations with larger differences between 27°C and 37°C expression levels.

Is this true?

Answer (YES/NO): NO